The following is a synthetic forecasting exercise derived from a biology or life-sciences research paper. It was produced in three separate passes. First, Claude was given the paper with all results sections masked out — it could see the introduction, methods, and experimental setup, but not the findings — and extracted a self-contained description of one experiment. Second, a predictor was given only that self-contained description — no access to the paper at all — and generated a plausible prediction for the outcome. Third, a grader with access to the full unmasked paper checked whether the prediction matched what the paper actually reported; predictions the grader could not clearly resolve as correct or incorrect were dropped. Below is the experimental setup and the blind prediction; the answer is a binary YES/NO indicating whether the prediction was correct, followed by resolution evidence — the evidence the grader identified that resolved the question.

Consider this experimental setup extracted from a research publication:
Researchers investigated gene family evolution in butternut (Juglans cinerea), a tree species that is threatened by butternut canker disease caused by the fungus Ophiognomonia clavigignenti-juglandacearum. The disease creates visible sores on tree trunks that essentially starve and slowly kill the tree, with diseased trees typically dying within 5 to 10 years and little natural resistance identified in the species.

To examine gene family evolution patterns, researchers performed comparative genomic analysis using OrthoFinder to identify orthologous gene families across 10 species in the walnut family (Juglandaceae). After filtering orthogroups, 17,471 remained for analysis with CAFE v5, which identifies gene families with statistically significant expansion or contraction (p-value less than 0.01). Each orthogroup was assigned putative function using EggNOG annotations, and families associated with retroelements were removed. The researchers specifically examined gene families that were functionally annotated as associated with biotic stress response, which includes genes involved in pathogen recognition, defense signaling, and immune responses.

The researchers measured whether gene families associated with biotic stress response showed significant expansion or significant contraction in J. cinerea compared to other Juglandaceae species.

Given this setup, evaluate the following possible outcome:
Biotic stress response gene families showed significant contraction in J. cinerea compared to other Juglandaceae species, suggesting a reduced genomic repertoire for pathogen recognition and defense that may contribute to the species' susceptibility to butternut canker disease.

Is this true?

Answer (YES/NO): YES